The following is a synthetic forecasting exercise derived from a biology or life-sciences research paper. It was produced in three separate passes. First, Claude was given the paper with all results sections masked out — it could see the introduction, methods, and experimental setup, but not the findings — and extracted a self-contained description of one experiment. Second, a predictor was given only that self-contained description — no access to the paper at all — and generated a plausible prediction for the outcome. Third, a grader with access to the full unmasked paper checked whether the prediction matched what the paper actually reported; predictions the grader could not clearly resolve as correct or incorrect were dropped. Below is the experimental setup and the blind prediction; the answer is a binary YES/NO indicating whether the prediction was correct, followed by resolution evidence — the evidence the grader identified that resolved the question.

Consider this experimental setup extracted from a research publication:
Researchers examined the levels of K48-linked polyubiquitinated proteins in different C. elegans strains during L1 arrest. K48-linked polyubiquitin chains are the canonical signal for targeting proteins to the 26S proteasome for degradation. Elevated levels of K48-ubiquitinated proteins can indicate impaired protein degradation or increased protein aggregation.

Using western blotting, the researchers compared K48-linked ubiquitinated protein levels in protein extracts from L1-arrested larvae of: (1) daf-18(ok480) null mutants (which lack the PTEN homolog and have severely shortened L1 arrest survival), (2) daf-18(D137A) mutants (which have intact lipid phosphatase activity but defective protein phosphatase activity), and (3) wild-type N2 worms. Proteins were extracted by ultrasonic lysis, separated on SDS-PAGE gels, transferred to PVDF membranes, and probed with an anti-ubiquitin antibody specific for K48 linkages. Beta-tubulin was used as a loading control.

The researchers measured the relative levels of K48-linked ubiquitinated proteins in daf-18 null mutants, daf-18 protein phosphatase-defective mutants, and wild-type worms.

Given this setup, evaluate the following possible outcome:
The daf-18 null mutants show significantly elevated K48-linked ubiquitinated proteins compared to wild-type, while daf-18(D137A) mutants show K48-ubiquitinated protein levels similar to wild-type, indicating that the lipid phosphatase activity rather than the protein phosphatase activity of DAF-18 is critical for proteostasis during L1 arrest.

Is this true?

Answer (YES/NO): NO